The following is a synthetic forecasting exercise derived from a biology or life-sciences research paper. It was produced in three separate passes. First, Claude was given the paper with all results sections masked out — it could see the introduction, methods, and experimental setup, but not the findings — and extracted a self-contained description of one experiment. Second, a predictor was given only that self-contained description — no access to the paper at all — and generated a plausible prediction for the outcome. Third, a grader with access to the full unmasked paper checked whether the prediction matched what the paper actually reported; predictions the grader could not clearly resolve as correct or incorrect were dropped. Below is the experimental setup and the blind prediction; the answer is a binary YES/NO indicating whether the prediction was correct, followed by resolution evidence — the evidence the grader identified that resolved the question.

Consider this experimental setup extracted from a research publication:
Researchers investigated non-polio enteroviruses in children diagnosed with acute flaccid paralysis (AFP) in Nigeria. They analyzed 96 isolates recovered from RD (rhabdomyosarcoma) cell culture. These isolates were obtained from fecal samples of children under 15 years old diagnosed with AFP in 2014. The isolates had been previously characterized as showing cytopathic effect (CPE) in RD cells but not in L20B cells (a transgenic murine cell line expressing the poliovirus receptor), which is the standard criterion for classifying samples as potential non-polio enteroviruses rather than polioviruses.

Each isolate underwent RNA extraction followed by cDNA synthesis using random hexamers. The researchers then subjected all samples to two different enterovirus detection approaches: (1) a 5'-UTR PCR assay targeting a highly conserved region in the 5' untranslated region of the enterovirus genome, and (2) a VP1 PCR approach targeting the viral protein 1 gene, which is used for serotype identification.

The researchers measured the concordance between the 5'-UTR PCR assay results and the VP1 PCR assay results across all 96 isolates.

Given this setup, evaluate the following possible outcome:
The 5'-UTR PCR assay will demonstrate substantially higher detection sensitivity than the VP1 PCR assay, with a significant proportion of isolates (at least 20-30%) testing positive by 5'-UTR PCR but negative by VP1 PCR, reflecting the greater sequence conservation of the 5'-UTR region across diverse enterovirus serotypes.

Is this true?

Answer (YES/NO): NO